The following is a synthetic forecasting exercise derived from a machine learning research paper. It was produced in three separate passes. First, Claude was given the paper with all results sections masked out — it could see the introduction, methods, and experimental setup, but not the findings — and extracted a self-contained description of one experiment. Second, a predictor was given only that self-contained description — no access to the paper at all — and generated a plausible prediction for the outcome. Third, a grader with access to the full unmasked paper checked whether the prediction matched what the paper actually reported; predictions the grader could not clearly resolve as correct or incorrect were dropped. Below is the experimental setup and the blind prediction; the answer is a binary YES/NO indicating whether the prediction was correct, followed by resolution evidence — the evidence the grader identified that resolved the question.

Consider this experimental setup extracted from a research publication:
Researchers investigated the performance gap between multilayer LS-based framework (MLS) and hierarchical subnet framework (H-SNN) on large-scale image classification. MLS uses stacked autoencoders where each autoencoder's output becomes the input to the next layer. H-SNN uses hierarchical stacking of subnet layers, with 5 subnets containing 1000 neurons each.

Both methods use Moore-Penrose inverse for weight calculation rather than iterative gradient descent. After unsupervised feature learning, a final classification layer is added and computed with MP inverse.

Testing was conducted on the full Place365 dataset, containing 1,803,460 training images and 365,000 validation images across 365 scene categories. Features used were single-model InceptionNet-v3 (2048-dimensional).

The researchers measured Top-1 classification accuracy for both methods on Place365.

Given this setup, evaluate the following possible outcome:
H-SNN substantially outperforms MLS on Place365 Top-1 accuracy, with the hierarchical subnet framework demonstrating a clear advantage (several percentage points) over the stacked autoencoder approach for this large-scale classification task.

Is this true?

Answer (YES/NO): NO